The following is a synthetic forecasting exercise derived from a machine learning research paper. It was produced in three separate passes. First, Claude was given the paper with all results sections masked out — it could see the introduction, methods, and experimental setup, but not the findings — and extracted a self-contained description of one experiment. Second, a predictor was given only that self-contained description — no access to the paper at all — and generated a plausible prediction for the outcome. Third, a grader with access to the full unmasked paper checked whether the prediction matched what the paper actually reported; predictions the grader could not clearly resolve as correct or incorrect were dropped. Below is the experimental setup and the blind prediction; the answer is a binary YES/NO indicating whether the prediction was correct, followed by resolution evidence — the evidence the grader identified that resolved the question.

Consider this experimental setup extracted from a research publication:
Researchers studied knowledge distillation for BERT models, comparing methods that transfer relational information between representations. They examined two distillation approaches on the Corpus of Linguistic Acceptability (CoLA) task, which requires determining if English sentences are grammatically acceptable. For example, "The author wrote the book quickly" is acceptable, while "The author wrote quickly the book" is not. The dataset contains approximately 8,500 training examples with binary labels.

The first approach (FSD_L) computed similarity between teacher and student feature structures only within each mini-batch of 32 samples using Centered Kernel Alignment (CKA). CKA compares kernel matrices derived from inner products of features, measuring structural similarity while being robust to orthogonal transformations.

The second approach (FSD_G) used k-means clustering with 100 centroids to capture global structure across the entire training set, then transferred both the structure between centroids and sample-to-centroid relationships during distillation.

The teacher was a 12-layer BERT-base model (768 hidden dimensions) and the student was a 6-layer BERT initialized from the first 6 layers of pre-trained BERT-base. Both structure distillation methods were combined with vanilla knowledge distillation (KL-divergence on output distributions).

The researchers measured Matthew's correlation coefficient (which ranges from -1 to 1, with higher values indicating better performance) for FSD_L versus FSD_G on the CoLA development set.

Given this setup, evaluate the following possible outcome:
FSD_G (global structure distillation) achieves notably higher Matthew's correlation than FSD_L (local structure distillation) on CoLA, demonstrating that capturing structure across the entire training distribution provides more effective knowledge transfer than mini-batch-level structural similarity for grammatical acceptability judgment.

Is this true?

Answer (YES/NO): YES